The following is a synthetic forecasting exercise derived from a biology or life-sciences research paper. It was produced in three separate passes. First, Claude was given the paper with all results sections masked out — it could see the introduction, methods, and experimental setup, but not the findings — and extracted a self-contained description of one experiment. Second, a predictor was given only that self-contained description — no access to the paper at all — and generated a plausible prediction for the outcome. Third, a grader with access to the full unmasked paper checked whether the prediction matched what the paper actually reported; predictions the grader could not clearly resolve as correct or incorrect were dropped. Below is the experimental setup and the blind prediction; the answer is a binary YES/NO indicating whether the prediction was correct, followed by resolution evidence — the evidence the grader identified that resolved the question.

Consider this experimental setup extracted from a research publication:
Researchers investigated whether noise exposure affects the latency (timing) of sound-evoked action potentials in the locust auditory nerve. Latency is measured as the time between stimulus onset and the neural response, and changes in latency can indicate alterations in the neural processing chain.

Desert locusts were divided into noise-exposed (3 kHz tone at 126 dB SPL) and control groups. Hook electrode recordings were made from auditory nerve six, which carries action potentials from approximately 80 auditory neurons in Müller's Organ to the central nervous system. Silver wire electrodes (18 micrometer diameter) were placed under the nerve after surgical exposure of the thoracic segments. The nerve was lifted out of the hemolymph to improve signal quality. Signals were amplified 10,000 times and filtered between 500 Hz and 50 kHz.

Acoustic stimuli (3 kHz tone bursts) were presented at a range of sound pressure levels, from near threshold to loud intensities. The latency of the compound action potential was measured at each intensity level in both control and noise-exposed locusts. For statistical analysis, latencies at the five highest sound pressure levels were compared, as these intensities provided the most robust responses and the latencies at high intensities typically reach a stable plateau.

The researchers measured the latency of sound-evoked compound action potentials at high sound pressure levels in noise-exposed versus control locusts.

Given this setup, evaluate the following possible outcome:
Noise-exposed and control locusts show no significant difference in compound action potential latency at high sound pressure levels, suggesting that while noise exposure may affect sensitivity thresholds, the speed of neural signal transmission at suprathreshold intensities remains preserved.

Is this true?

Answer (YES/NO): NO